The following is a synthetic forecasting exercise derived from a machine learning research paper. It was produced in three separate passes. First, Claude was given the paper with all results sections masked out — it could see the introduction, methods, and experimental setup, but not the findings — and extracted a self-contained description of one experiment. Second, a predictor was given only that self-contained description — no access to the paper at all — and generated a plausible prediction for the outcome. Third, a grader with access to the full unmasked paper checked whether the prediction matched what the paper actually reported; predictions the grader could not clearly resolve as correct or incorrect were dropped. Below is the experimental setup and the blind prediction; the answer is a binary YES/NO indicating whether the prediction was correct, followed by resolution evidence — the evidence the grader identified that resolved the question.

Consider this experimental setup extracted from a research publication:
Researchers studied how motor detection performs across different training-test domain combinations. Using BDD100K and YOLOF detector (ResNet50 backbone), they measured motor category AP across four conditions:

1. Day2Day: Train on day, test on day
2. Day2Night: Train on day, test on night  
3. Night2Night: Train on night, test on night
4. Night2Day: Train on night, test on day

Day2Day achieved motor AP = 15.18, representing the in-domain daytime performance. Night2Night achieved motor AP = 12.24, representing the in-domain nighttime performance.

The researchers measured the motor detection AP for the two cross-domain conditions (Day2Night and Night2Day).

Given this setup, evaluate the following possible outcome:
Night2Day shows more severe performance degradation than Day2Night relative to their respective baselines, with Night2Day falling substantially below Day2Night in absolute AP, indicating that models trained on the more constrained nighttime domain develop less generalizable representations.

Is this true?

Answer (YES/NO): NO